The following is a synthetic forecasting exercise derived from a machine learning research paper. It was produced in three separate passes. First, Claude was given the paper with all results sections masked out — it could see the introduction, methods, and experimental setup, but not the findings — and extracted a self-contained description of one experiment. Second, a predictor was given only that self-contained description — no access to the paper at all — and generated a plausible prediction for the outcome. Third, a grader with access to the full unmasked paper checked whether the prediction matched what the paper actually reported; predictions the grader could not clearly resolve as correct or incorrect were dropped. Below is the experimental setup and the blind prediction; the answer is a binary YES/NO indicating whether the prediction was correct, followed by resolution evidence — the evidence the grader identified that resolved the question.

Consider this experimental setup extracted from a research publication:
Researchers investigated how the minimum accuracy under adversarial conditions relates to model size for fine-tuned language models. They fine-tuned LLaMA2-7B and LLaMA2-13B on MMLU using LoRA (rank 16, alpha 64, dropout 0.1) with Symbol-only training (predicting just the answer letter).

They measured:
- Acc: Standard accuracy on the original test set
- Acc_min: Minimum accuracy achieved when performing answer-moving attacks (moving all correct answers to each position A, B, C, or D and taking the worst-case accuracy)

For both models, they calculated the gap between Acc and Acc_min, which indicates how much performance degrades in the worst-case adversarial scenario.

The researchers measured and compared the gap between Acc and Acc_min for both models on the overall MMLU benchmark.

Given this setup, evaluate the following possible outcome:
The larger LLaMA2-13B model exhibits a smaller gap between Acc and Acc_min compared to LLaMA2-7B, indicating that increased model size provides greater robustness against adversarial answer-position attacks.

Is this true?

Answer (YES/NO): YES